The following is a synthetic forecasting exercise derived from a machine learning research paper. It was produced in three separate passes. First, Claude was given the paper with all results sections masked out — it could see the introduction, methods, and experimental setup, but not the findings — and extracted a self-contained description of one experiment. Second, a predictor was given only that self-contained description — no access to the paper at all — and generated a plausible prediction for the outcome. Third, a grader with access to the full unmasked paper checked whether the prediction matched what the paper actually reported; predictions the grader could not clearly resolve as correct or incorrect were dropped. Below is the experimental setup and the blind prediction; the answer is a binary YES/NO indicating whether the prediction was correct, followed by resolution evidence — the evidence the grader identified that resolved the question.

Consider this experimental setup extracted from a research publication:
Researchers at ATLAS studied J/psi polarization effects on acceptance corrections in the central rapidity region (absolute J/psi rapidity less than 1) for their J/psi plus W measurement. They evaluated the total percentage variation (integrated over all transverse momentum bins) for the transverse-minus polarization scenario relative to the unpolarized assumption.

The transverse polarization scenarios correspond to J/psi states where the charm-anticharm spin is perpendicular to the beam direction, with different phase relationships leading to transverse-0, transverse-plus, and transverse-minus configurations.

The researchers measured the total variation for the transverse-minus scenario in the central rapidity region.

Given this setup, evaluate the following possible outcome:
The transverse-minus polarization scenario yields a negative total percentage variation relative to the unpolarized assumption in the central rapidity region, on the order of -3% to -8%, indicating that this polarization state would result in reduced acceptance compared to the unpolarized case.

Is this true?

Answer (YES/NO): NO